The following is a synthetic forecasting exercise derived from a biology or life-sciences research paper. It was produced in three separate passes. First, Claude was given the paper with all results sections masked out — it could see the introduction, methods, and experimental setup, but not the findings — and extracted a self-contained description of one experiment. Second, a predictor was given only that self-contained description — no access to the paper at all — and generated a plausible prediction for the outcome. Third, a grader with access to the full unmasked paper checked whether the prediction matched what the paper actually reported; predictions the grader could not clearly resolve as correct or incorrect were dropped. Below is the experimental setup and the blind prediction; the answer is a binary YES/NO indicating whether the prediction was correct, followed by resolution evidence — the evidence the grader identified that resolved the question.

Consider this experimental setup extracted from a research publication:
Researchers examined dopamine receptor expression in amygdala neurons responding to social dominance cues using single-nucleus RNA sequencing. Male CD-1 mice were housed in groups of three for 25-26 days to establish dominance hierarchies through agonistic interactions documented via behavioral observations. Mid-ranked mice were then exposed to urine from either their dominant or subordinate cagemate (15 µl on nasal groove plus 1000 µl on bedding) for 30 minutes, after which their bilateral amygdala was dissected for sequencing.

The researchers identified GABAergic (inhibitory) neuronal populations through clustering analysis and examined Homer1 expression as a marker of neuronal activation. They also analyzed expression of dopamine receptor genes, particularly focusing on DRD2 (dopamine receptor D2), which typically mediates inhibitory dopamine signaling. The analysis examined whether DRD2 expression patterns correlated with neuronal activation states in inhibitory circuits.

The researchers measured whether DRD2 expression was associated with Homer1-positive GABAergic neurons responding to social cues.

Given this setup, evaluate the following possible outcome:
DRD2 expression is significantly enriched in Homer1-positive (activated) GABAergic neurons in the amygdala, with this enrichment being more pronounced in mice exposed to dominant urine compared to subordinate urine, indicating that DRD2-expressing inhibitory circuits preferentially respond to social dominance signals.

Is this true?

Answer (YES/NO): YES